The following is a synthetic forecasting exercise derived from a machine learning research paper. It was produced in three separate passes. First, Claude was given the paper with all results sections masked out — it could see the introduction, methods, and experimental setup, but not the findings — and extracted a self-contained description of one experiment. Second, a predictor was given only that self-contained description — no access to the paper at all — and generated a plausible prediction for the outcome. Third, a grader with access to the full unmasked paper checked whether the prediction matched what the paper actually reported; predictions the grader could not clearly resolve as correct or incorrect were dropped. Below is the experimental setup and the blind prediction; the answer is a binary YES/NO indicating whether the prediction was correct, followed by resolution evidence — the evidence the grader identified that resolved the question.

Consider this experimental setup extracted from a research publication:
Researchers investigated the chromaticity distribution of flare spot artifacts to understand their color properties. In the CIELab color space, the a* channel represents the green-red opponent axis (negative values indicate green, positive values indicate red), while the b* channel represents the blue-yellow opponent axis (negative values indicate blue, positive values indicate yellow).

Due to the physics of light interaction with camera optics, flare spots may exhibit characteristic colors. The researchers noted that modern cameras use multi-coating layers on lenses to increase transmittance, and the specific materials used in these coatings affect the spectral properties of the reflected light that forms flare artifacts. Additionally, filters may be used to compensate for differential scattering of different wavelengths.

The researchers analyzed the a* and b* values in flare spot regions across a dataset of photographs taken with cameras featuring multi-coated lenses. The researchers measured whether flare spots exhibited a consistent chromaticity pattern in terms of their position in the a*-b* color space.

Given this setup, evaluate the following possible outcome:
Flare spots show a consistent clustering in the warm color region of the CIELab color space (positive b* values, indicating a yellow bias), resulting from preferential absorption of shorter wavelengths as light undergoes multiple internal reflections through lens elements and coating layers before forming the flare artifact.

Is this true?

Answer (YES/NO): NO